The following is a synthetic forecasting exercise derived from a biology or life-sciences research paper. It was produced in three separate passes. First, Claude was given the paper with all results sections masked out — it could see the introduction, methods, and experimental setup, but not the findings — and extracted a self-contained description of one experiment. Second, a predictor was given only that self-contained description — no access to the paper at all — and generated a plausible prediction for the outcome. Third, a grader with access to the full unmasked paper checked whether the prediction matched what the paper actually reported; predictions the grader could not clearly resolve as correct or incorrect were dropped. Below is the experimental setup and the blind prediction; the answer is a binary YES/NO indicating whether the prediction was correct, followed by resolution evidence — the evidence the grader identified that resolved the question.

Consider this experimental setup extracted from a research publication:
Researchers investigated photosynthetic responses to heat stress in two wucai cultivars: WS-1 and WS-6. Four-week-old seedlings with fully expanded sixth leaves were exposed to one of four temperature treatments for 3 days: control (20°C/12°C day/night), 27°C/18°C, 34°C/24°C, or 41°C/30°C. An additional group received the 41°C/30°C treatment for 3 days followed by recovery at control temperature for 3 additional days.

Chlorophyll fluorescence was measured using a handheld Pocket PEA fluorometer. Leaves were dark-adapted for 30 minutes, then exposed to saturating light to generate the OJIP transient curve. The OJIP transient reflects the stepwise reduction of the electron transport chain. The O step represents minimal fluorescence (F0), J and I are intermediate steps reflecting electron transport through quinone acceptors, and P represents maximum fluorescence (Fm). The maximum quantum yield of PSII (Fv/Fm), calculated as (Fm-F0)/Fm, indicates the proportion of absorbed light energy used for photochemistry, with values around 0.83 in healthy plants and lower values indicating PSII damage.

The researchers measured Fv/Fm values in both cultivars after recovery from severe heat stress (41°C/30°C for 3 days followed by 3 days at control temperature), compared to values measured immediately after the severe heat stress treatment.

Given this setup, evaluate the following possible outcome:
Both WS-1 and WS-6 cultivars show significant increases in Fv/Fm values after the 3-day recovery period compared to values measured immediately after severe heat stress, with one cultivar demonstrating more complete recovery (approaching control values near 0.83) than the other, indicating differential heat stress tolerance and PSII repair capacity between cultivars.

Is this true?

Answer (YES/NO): YES